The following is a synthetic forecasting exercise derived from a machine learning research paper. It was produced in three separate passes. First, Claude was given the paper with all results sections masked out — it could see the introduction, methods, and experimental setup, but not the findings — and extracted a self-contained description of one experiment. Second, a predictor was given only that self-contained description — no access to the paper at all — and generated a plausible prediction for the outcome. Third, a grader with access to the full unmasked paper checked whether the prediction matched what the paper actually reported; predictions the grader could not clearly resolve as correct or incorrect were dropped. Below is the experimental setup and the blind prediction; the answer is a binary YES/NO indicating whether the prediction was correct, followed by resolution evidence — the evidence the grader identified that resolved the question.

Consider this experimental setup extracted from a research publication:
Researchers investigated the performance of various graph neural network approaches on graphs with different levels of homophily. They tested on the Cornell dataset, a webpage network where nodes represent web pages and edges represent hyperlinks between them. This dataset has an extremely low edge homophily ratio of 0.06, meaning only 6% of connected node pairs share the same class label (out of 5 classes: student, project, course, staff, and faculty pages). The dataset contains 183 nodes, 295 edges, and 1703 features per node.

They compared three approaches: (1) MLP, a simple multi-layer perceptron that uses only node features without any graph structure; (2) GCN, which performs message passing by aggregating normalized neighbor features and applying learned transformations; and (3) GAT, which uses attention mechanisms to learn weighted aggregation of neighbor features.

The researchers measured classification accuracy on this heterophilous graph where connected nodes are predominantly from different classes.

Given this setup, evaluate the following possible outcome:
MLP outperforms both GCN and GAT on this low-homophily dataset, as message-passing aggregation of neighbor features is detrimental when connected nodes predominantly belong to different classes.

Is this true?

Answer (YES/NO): YES